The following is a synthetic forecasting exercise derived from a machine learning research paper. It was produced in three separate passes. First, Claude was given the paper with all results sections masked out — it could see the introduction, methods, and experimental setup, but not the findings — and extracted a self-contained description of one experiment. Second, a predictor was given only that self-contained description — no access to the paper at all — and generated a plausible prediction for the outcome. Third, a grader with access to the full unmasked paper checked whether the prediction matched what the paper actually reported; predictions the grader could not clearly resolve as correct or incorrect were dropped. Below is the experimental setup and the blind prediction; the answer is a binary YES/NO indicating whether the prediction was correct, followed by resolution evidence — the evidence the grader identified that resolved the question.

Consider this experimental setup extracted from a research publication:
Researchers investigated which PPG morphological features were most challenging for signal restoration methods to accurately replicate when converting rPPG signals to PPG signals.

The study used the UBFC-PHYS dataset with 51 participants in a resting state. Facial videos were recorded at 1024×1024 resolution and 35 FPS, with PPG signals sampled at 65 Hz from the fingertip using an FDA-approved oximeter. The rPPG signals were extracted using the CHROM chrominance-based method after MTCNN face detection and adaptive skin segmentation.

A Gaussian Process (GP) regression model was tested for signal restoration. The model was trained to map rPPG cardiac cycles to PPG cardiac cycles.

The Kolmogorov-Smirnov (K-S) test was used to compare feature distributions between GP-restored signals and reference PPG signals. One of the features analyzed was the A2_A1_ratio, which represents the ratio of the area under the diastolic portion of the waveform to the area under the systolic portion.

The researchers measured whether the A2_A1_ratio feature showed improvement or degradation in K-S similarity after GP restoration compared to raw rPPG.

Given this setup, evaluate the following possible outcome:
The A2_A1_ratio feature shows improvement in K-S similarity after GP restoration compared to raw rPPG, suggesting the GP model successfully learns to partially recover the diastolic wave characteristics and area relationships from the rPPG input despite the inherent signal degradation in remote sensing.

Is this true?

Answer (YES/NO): NO